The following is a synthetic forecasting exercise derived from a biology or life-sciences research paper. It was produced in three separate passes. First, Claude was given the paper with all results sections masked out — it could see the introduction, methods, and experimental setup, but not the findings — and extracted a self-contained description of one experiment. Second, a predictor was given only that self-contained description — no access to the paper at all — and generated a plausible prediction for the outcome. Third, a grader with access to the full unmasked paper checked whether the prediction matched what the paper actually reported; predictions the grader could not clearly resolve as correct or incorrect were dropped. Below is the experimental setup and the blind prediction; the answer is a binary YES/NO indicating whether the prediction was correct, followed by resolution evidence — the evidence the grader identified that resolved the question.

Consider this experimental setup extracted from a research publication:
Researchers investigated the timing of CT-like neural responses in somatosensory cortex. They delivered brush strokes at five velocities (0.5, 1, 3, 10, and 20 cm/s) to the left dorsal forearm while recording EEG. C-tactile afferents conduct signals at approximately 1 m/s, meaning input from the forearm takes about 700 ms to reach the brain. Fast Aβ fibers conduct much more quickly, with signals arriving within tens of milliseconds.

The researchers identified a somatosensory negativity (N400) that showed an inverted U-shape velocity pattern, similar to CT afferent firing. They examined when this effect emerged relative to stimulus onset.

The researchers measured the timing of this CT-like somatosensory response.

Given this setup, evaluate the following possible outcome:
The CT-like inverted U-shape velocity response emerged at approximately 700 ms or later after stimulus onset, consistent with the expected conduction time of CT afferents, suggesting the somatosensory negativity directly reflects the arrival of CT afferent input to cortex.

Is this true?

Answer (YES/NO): NO